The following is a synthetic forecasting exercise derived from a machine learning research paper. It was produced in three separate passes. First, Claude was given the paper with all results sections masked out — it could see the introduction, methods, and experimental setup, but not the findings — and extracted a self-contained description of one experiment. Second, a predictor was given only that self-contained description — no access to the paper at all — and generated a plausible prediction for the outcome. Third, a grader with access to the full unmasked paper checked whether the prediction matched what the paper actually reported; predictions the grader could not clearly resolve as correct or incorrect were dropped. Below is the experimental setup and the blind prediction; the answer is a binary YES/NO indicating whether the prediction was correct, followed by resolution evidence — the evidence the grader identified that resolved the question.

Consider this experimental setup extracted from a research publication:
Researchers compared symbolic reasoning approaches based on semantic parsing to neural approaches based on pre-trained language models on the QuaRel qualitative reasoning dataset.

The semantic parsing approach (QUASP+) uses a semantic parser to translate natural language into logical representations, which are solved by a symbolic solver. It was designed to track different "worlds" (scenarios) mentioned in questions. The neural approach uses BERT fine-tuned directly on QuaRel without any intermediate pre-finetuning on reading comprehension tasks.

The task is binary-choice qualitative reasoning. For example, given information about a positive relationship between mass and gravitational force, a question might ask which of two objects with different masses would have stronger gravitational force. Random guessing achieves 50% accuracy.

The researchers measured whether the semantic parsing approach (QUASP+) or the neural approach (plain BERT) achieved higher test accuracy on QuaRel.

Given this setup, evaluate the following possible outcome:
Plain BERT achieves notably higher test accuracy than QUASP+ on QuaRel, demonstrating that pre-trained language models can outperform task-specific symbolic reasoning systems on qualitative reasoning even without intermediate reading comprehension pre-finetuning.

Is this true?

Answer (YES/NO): NO